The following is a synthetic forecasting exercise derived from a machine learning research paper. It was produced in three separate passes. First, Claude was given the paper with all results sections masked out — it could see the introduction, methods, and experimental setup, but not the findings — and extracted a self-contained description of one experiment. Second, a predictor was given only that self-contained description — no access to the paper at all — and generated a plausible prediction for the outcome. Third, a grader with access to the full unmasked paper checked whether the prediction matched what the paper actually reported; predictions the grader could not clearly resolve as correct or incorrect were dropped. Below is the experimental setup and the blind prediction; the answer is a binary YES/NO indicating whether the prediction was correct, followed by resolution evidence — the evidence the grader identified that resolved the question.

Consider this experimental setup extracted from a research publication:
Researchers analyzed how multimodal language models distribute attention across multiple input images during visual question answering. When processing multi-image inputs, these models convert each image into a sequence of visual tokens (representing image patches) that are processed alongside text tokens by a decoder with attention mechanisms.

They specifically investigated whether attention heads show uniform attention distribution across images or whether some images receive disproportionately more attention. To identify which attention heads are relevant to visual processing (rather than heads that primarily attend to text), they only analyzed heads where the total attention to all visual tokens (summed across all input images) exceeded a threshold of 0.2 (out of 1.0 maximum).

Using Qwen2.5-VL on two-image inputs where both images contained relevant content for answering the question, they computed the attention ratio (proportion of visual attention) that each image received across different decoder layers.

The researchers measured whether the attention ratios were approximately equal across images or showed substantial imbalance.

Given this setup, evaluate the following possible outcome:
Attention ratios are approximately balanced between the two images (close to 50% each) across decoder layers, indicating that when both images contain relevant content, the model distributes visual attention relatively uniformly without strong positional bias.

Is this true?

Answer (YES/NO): NO